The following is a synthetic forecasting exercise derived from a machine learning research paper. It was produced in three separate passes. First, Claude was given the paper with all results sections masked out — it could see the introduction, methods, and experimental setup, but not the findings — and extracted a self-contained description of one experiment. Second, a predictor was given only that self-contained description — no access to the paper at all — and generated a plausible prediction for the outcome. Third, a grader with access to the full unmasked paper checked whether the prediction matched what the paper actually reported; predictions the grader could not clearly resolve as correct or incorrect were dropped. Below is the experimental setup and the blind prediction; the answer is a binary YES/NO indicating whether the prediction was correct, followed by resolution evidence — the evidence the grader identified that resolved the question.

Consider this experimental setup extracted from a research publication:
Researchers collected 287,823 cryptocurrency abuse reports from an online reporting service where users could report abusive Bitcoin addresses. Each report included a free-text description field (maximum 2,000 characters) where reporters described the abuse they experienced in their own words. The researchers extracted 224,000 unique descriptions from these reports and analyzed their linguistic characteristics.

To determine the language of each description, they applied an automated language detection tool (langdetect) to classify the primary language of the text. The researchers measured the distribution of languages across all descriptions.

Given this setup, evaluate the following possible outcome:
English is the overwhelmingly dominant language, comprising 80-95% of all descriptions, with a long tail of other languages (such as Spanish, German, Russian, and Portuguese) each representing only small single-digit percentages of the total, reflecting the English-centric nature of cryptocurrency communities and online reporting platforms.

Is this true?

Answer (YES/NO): YES